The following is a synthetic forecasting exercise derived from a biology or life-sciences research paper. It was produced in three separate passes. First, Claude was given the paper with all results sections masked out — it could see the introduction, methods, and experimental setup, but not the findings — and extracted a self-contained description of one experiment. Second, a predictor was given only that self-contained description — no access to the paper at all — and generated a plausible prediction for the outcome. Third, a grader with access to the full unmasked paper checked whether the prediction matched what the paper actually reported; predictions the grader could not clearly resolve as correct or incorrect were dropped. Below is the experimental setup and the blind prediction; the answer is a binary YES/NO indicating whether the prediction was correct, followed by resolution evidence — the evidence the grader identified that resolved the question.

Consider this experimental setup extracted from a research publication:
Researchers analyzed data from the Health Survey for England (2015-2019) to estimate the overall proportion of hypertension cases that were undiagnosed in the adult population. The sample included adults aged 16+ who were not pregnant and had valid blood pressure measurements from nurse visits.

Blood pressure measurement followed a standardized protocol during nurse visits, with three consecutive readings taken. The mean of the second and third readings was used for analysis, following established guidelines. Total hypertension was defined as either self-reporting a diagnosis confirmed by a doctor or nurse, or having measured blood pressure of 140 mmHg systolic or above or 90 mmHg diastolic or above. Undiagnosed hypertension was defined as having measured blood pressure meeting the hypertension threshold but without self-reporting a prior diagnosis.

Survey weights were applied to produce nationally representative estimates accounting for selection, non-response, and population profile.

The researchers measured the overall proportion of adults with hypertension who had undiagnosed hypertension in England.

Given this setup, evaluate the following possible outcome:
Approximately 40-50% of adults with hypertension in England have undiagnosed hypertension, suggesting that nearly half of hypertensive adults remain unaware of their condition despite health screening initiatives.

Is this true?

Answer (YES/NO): NO